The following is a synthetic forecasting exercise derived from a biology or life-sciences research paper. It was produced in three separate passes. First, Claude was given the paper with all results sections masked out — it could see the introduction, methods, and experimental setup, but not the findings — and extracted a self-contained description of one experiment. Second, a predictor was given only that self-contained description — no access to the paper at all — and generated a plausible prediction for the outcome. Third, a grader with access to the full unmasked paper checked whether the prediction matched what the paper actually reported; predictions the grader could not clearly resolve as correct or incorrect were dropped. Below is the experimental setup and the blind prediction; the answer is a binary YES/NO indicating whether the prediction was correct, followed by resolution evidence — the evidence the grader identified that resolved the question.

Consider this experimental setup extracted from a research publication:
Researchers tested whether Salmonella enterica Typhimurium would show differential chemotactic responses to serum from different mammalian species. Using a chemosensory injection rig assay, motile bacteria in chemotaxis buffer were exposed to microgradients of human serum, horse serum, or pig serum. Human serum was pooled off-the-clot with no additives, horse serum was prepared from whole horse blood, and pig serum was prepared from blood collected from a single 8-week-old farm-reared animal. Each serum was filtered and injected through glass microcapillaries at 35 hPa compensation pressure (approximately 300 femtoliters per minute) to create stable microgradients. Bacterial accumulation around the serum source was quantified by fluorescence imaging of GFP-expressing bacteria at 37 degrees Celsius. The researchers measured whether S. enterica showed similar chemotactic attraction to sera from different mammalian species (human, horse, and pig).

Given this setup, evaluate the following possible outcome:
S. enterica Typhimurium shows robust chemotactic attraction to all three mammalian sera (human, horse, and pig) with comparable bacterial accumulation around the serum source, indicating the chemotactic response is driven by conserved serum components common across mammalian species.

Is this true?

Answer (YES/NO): YES